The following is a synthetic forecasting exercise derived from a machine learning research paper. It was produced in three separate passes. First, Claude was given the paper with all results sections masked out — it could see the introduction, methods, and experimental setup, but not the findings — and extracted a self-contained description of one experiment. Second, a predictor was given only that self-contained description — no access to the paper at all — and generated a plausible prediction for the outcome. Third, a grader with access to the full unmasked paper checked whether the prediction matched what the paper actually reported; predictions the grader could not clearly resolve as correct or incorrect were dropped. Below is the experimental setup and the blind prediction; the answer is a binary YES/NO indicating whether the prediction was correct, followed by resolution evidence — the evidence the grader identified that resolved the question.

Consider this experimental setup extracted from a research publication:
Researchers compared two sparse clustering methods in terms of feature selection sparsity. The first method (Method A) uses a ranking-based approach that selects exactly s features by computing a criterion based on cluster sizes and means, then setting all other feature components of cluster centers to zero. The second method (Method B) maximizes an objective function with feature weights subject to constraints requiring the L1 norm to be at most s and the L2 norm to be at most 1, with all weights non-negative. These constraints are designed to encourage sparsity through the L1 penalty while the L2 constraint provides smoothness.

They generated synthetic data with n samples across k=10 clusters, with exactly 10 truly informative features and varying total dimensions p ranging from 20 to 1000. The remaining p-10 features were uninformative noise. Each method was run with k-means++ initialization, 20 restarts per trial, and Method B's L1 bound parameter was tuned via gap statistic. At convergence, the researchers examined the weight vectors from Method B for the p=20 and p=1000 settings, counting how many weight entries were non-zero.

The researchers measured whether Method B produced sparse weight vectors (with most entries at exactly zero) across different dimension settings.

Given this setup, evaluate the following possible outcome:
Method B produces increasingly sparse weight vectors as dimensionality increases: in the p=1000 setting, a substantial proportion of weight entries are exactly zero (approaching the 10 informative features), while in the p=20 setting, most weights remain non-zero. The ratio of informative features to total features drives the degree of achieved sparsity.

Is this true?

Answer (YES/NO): NO